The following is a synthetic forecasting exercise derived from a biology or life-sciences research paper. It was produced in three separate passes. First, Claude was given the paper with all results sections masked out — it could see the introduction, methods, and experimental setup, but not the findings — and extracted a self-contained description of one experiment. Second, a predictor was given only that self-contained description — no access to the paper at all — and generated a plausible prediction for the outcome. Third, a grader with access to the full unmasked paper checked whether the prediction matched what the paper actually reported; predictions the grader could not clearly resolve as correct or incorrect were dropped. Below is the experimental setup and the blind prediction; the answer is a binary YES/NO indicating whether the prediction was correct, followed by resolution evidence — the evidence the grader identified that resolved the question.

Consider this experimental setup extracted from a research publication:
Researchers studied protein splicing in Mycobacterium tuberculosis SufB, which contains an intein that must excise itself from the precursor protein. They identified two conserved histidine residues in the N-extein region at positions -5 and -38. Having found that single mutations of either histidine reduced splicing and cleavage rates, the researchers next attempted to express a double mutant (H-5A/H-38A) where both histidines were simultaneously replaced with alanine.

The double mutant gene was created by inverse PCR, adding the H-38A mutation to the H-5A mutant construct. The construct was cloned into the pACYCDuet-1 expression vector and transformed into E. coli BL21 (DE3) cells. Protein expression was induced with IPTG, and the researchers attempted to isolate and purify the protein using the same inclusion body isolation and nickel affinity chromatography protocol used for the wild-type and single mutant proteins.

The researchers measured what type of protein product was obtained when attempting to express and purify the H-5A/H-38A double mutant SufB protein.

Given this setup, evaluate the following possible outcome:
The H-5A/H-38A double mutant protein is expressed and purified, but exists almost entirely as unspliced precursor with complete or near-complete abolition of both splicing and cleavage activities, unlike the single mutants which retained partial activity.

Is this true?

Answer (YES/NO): NO